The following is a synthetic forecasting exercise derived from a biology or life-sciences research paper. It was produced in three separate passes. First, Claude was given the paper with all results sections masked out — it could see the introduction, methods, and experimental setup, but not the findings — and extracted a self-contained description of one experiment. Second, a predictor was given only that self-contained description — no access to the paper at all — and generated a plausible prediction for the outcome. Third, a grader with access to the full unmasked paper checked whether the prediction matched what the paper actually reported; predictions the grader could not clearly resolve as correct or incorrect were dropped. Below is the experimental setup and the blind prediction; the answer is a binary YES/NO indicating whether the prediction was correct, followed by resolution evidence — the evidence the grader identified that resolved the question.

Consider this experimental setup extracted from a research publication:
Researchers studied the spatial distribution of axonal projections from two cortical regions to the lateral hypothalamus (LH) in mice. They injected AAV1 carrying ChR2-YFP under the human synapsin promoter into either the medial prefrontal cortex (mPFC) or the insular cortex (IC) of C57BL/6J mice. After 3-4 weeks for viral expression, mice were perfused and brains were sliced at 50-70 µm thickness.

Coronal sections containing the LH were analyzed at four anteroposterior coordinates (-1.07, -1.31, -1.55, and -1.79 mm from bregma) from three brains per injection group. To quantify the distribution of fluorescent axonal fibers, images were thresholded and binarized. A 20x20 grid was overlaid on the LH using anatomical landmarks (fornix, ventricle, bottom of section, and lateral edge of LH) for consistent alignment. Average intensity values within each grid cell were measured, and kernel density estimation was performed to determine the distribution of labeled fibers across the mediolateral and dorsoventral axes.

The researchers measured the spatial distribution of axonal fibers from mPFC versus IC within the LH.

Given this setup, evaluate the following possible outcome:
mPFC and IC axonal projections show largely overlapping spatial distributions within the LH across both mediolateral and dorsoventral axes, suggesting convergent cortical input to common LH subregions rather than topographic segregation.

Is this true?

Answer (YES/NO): NO